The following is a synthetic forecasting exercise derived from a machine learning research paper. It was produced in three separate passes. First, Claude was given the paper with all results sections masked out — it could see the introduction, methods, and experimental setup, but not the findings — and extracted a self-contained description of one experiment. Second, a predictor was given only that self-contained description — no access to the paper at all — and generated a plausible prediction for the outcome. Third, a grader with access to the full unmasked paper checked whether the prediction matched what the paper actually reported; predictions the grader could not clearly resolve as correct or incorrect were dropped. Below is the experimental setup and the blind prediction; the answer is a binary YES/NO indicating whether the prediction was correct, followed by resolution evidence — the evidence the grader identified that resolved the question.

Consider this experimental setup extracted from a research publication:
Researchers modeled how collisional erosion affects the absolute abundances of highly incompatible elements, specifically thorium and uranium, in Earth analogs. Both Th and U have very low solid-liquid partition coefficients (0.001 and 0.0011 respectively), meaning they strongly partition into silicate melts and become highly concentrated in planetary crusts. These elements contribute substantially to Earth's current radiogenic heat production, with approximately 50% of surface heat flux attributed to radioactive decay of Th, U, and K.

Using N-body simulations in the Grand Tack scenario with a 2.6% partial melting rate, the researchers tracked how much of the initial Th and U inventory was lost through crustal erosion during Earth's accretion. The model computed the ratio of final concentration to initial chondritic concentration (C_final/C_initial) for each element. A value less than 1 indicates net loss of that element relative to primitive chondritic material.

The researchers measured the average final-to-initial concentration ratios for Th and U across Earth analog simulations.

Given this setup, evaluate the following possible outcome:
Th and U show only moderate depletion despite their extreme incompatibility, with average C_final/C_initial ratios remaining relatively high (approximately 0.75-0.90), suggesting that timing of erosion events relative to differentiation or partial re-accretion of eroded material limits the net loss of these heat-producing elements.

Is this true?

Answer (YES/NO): NO